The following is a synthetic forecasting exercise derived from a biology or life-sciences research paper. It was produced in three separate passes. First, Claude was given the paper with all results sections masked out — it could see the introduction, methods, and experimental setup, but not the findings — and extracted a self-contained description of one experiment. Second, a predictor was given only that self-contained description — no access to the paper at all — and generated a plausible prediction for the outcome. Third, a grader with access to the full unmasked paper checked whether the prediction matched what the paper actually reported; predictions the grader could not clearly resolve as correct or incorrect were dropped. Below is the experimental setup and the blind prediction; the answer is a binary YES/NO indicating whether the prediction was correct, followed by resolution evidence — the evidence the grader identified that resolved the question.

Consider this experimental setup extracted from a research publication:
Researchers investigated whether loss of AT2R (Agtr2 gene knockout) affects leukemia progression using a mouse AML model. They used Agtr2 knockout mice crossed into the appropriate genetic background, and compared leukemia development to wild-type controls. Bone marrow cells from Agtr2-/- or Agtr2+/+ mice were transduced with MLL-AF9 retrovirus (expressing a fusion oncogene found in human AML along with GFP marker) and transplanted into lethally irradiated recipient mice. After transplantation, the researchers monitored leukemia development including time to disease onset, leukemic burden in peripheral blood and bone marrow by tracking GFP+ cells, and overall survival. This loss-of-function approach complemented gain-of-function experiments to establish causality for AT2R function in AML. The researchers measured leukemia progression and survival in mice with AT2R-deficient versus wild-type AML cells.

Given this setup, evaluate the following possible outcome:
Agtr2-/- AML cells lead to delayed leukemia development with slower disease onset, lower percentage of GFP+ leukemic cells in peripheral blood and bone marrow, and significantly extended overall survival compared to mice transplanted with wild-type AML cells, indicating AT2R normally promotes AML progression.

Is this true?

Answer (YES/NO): NO